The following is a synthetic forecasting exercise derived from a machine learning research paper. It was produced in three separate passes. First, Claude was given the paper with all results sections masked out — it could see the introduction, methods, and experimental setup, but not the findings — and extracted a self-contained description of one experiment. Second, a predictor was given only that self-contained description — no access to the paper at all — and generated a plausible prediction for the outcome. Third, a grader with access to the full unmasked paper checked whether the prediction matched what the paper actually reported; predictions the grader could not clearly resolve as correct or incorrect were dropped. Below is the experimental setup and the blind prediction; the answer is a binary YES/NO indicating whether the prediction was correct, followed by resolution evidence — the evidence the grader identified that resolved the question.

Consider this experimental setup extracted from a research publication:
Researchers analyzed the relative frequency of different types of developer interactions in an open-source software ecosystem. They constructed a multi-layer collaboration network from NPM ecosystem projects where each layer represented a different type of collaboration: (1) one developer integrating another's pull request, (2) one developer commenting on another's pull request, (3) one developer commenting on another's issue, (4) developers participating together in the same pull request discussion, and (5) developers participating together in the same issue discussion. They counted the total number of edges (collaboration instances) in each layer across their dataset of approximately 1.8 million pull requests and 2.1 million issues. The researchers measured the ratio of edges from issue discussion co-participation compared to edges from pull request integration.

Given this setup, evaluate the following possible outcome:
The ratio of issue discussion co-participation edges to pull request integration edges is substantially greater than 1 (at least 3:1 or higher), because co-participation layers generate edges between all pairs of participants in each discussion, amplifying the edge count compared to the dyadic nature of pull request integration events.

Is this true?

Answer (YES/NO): YES